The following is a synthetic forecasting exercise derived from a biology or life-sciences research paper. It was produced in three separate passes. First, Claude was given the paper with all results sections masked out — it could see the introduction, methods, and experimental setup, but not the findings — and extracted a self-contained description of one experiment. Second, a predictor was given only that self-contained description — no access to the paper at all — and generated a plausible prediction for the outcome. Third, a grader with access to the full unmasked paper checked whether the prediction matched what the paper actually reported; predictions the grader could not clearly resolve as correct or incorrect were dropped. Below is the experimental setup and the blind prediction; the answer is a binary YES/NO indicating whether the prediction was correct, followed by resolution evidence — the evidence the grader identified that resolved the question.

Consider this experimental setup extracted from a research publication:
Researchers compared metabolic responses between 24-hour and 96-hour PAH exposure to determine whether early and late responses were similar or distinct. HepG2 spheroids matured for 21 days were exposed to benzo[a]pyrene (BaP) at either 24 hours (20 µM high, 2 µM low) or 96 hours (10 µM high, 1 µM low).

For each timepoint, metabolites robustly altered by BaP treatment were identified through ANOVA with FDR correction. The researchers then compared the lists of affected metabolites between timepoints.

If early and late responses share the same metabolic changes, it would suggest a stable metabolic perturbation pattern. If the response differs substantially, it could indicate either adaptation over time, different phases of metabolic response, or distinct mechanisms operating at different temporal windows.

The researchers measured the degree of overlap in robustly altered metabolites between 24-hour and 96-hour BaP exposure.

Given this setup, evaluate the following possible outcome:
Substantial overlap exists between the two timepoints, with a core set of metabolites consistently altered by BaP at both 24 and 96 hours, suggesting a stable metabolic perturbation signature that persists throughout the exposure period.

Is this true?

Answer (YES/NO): NO